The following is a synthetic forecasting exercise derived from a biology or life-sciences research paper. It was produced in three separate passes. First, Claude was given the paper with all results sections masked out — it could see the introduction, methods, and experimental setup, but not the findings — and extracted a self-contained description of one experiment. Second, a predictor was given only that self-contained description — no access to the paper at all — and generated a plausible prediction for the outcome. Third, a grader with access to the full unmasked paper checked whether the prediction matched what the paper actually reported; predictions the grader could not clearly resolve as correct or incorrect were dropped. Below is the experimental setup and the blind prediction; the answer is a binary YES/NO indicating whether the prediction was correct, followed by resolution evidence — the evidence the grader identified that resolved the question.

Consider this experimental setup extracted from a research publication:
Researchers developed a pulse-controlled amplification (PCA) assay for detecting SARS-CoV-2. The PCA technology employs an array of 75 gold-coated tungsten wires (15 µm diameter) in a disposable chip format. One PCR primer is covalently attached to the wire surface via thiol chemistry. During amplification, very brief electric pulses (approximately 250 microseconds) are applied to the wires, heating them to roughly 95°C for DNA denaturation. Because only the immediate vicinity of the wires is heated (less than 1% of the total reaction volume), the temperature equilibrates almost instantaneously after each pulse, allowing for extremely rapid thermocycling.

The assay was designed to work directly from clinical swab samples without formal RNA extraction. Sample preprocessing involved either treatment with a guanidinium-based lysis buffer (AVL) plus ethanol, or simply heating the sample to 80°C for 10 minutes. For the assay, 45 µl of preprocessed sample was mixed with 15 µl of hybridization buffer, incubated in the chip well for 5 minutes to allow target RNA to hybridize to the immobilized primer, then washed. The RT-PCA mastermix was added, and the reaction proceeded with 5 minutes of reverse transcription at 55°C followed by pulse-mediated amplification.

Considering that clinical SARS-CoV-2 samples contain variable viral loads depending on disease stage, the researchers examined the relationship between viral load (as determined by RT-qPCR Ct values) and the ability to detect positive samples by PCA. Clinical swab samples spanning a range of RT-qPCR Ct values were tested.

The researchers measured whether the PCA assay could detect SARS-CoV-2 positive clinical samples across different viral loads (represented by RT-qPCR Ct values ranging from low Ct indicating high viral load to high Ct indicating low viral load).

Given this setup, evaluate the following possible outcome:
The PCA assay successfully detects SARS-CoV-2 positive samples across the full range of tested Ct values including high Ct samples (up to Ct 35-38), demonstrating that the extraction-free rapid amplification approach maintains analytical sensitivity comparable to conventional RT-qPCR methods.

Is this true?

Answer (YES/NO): NO